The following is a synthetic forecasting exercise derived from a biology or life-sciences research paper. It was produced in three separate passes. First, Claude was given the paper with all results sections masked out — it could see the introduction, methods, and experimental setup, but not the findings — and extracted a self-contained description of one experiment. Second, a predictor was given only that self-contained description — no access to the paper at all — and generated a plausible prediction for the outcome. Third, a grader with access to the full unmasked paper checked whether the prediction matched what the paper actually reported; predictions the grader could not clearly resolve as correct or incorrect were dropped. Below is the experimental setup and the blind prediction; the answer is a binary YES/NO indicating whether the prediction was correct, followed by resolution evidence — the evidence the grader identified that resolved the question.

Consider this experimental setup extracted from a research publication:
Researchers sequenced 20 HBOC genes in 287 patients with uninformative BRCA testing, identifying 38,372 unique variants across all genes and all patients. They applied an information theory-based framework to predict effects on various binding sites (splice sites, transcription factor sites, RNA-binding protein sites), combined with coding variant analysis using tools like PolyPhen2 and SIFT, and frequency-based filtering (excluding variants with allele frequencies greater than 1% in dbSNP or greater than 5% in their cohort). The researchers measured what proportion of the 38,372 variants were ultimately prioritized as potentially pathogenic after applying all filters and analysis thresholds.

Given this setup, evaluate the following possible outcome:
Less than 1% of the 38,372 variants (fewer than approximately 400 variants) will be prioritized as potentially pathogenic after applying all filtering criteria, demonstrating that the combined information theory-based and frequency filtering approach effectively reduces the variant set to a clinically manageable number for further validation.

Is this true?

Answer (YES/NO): YES